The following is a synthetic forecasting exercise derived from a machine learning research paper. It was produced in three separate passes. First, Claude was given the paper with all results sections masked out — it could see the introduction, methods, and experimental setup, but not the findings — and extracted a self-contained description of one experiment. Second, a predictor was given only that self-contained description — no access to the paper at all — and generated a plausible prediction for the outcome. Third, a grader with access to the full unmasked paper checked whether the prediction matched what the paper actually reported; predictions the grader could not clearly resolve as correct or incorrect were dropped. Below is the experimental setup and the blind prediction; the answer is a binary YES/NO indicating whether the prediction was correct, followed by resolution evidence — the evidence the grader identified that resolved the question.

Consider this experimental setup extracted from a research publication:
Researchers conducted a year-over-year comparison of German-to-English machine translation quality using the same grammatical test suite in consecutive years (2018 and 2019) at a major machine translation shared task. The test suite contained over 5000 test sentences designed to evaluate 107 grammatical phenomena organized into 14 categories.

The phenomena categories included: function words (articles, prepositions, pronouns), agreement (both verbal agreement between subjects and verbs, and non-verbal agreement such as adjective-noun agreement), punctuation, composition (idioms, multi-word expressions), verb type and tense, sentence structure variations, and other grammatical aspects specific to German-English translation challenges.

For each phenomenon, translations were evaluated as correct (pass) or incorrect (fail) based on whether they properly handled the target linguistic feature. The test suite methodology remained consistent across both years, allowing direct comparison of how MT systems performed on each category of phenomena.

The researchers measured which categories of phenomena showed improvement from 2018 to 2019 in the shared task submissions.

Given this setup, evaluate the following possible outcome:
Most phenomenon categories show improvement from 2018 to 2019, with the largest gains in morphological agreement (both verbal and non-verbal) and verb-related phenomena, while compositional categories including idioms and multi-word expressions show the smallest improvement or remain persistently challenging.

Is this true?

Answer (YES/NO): NO